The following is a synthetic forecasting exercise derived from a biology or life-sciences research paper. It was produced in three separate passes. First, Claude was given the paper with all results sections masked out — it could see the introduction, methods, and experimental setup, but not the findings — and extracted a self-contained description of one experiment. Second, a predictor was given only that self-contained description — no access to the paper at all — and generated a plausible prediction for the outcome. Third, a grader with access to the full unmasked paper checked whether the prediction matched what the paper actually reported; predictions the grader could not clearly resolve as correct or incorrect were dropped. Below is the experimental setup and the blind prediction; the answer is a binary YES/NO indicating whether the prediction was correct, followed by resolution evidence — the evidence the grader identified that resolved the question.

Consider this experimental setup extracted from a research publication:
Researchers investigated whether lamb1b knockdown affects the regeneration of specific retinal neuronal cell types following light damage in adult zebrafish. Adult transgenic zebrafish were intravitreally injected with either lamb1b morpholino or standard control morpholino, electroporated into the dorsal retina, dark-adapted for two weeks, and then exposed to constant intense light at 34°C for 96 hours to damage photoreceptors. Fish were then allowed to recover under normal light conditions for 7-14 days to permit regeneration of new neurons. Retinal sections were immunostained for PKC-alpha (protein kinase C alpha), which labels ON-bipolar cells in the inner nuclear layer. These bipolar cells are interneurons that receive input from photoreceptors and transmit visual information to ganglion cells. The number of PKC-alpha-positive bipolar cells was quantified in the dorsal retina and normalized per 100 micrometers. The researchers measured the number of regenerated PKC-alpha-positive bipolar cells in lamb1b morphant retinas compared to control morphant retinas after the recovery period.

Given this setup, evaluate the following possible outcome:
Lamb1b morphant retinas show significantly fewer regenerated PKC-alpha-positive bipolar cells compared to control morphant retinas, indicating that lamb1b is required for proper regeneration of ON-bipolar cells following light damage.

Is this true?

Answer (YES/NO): YES